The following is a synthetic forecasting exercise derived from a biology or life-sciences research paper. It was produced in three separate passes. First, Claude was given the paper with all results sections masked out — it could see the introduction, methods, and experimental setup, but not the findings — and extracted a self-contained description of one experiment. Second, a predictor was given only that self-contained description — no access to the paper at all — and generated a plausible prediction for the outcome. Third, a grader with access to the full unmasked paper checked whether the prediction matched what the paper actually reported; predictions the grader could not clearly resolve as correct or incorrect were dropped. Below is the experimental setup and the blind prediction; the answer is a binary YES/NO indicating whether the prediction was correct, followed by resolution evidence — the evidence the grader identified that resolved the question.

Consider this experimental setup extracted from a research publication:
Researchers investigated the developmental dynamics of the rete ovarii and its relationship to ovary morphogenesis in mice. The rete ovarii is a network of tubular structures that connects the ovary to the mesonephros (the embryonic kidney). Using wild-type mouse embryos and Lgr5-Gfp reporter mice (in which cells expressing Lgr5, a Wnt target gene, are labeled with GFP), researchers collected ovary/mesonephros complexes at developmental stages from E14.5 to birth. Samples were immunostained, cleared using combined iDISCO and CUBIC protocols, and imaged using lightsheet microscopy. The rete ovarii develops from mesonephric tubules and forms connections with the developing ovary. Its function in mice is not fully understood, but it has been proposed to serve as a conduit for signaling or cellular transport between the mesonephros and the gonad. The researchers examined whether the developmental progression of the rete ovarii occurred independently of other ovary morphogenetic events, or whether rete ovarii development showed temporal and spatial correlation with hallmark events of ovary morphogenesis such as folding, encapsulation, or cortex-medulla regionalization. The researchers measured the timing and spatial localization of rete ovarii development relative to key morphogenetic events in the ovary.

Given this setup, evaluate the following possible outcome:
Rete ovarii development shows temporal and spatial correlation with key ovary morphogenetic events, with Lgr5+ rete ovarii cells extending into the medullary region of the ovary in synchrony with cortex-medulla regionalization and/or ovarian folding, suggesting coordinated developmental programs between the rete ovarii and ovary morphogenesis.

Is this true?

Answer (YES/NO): NO